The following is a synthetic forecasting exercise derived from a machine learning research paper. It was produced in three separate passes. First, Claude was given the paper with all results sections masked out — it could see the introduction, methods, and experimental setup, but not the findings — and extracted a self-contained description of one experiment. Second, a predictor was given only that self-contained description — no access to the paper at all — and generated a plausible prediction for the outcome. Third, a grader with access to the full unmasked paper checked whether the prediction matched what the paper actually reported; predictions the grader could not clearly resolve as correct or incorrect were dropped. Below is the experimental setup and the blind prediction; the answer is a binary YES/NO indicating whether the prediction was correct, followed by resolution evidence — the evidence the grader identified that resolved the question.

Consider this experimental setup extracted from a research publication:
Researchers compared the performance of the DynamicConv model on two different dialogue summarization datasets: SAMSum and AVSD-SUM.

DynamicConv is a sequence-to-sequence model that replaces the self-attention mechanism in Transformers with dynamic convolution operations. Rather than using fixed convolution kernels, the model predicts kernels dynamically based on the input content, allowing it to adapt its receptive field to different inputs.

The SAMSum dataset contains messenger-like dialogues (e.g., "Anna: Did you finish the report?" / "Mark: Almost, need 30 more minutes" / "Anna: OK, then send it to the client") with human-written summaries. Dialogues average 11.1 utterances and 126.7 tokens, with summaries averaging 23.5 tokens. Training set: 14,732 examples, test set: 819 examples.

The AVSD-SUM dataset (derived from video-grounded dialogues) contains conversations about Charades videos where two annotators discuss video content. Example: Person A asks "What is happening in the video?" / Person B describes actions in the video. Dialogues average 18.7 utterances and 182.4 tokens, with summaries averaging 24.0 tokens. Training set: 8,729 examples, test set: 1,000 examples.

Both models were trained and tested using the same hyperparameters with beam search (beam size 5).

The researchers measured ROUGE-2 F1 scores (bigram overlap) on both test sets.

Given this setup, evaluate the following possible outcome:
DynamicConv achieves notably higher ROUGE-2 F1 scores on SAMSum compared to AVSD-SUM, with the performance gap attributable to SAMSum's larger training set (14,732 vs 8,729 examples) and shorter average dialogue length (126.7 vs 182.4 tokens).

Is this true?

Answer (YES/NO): NO